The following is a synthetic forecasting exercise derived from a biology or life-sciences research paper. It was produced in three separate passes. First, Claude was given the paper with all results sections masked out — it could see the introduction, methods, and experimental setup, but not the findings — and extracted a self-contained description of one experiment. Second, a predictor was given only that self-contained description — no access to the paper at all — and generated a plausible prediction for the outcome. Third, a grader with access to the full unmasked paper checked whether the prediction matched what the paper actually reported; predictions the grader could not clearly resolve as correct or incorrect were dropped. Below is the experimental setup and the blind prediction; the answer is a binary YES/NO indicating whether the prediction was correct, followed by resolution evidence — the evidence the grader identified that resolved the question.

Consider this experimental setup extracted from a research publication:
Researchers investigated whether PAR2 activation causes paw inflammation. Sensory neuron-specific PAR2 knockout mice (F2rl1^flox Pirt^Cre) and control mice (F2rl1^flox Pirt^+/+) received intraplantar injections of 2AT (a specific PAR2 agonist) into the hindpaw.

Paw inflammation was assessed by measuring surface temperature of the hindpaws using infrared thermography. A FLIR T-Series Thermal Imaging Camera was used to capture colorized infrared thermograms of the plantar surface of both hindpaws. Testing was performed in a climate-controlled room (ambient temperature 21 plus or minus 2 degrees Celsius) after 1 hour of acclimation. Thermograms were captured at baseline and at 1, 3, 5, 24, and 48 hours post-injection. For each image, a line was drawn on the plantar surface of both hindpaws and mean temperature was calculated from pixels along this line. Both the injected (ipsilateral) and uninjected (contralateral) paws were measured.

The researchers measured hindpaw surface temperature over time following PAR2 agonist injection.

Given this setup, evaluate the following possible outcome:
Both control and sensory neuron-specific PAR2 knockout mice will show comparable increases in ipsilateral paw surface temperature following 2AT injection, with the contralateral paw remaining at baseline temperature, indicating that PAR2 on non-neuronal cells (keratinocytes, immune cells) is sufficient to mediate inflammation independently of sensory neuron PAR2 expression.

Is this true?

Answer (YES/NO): NO